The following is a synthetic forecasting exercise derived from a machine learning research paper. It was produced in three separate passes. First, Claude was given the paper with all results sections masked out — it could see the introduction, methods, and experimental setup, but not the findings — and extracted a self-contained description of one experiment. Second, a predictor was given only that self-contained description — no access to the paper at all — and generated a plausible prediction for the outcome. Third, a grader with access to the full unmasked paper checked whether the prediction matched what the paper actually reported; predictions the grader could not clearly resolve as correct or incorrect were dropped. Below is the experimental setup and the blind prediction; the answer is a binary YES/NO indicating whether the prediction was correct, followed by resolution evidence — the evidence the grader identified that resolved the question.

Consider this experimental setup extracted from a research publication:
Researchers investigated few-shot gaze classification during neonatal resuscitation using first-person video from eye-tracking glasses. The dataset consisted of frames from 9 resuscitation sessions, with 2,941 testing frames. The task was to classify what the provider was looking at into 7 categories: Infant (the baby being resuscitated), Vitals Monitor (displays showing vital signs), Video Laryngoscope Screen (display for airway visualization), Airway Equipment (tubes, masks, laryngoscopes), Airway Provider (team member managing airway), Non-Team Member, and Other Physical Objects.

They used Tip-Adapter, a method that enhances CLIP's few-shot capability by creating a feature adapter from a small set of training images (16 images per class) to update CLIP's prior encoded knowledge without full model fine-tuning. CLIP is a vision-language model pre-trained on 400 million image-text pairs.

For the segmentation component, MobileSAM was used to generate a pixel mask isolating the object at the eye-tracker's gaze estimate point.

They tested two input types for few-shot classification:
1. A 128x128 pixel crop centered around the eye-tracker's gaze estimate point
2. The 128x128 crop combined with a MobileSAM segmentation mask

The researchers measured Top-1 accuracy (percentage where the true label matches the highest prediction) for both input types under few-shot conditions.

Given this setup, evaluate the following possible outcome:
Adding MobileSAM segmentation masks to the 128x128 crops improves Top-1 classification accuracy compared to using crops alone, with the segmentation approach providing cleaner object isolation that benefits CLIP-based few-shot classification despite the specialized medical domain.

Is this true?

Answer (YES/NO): NO